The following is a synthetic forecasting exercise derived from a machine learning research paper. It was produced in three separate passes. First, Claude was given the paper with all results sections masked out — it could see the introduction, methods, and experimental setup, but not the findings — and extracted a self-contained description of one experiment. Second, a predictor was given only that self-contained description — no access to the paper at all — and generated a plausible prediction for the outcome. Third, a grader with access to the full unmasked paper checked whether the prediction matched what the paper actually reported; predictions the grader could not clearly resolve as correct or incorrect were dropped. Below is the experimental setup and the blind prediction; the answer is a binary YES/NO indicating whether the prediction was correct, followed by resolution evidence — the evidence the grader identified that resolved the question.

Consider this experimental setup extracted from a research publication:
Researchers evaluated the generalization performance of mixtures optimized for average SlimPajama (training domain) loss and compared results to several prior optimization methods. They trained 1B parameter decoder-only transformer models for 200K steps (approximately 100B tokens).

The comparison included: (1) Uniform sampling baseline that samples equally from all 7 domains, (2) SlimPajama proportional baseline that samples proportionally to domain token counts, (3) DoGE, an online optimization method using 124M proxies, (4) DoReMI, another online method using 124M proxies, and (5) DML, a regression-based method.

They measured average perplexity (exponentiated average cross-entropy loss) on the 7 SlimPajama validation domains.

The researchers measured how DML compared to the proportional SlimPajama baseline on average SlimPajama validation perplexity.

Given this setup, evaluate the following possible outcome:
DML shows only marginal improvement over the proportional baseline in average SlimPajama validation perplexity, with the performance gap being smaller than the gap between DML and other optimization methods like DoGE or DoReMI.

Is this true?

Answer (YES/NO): NO